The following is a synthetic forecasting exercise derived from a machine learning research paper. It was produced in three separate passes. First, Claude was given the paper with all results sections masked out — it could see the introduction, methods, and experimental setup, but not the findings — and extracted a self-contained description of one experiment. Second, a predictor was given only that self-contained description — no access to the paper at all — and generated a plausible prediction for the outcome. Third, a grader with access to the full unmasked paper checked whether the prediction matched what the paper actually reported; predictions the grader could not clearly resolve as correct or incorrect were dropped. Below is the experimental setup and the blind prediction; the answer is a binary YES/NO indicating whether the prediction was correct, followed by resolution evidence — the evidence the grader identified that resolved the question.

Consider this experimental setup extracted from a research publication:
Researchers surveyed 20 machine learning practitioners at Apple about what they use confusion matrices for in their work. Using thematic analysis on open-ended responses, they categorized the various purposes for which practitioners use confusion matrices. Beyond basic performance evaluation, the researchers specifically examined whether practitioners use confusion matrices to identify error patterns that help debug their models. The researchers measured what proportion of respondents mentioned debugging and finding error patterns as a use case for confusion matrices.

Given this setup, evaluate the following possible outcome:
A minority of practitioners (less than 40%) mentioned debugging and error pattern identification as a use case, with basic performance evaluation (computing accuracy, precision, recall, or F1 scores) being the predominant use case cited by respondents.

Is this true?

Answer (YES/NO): YES